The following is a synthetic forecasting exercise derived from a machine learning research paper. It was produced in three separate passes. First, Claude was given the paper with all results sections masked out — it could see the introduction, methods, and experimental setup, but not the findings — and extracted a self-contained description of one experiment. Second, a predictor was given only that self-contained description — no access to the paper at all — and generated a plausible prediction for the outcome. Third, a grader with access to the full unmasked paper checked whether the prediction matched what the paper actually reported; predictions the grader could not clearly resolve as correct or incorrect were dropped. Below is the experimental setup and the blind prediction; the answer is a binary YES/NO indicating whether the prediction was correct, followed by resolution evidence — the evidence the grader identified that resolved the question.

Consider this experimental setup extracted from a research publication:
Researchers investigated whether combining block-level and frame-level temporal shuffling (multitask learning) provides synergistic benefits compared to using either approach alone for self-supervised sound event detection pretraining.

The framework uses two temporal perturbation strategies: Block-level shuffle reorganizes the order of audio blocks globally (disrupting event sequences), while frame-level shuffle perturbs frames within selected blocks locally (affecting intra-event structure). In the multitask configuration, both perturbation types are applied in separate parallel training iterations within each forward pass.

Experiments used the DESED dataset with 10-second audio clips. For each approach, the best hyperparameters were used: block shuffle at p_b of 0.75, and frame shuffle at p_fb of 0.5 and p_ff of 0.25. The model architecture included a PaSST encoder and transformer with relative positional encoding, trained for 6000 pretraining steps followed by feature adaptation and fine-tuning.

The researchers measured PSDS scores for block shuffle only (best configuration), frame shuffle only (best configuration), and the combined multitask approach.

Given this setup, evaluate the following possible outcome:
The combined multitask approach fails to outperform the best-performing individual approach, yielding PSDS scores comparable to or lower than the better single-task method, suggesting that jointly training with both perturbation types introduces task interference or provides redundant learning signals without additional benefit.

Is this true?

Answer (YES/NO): NO